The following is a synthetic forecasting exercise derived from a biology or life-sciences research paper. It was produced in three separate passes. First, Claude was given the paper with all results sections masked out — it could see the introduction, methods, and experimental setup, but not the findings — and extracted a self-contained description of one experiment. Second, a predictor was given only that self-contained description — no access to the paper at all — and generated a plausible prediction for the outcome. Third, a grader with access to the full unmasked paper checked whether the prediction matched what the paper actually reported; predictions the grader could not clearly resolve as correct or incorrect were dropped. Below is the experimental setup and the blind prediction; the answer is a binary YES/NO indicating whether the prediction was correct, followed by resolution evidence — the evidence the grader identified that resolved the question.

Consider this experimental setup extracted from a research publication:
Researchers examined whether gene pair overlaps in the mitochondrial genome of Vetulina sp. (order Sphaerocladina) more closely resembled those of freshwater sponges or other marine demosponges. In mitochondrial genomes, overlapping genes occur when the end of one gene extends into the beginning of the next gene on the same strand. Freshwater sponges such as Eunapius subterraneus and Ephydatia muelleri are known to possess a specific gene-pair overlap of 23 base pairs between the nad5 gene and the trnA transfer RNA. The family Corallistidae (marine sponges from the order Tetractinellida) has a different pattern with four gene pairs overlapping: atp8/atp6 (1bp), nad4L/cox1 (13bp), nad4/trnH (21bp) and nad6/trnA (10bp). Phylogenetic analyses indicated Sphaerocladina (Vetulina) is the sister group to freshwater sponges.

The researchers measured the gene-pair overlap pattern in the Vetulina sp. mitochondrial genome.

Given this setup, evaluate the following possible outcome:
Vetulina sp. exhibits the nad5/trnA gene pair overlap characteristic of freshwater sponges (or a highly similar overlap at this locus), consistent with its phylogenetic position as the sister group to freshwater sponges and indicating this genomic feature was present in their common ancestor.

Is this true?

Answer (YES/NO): YES